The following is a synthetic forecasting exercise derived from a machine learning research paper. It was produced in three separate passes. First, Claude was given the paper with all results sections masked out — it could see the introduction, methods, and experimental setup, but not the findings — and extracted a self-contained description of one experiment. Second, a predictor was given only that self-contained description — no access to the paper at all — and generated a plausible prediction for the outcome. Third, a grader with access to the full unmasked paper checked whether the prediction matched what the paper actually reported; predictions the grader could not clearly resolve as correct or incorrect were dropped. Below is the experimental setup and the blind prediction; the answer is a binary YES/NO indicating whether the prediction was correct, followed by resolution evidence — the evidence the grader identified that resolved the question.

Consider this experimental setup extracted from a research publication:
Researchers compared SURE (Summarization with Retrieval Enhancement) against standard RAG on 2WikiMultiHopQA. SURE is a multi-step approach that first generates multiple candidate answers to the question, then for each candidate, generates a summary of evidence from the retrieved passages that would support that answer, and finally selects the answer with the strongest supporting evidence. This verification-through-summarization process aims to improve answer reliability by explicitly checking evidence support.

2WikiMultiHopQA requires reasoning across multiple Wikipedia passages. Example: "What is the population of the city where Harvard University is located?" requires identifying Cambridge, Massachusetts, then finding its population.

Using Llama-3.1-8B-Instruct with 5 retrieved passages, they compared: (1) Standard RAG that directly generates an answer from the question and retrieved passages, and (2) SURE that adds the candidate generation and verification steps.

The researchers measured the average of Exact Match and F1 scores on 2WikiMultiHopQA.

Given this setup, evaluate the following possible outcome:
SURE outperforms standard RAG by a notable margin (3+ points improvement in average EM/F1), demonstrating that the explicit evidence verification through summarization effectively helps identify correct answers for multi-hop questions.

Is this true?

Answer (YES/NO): NO